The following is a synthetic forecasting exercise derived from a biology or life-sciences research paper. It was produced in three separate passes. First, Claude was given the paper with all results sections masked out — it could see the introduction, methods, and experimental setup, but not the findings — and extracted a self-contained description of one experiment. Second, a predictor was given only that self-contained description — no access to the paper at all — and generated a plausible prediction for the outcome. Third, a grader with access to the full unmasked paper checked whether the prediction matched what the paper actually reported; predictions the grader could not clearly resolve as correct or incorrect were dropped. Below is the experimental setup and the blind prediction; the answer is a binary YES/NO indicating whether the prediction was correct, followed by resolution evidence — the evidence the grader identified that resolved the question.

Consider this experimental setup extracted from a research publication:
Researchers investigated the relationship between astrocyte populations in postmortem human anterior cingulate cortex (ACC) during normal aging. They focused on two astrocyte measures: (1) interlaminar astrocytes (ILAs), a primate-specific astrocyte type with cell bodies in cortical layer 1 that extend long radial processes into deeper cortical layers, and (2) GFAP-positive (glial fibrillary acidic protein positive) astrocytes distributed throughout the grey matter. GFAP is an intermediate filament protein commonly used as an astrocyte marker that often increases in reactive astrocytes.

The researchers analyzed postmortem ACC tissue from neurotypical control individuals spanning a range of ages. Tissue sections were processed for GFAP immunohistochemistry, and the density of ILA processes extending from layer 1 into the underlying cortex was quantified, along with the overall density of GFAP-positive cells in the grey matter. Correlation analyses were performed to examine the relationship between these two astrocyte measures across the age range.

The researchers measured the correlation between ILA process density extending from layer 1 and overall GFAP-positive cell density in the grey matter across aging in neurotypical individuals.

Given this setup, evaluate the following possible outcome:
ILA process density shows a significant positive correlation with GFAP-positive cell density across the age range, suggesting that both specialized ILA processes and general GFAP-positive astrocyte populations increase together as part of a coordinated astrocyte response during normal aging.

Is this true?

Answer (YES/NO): NO